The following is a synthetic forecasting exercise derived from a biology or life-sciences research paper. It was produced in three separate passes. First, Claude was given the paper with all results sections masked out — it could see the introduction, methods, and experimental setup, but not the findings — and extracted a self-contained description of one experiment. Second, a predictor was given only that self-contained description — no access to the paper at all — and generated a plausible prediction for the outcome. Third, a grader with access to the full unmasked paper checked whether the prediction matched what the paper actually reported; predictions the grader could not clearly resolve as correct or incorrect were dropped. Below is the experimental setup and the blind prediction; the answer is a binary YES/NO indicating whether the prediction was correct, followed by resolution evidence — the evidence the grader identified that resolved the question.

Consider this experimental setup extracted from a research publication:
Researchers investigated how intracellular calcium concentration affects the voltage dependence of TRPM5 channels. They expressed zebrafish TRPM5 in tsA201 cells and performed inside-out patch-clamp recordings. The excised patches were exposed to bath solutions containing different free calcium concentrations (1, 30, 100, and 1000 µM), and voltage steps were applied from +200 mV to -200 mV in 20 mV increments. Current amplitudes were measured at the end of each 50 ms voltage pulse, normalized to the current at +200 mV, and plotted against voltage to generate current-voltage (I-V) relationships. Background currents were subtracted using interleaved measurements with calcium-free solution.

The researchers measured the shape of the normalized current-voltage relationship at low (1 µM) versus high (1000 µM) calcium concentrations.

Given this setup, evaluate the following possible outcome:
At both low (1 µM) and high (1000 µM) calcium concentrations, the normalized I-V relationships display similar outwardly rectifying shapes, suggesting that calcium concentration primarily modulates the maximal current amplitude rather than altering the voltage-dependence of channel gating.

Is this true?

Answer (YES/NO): NO